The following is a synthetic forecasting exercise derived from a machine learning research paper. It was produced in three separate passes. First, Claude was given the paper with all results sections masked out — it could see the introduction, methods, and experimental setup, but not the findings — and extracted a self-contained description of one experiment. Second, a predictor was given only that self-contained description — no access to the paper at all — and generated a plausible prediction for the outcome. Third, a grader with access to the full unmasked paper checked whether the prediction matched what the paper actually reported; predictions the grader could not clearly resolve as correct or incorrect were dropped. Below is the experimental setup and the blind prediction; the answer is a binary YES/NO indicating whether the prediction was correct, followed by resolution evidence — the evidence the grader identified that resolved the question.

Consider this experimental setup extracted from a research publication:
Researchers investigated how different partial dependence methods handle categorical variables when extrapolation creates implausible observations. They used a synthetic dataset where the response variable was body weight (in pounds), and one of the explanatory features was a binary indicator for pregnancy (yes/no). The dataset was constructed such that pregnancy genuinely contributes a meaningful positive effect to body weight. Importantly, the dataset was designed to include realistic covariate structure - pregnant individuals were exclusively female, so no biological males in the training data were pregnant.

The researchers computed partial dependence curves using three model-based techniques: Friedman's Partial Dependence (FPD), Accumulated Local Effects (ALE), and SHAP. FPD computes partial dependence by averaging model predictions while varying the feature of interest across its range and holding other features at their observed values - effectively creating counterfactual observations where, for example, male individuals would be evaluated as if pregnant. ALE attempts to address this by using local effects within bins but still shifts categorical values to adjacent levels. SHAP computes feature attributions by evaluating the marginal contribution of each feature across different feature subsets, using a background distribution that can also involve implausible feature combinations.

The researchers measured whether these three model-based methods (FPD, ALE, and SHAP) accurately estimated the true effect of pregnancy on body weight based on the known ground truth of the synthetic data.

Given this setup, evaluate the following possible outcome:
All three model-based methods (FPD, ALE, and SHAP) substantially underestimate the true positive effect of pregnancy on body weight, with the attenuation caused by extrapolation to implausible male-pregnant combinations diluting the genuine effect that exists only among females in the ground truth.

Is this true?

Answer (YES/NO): YES